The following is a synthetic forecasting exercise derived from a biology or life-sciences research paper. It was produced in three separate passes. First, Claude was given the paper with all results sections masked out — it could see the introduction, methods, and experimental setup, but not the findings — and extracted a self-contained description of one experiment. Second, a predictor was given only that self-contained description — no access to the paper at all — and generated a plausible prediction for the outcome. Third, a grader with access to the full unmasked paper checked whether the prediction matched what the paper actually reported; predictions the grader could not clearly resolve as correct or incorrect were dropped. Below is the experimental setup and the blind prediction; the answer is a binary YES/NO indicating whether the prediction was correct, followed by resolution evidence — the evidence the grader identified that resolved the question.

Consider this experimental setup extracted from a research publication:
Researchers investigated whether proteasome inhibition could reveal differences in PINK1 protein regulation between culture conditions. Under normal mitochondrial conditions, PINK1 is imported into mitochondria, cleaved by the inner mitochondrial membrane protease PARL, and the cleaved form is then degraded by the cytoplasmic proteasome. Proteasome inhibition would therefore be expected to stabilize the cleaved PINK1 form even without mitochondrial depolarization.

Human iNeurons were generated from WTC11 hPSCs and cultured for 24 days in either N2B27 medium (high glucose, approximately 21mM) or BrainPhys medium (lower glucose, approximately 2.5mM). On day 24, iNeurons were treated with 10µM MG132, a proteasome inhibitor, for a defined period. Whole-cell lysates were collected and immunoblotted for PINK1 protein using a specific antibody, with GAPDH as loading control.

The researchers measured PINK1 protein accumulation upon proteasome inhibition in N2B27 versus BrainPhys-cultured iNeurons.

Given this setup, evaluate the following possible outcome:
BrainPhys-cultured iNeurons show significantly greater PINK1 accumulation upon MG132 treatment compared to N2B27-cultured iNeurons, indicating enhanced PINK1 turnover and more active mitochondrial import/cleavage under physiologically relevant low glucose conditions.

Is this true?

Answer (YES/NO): NO